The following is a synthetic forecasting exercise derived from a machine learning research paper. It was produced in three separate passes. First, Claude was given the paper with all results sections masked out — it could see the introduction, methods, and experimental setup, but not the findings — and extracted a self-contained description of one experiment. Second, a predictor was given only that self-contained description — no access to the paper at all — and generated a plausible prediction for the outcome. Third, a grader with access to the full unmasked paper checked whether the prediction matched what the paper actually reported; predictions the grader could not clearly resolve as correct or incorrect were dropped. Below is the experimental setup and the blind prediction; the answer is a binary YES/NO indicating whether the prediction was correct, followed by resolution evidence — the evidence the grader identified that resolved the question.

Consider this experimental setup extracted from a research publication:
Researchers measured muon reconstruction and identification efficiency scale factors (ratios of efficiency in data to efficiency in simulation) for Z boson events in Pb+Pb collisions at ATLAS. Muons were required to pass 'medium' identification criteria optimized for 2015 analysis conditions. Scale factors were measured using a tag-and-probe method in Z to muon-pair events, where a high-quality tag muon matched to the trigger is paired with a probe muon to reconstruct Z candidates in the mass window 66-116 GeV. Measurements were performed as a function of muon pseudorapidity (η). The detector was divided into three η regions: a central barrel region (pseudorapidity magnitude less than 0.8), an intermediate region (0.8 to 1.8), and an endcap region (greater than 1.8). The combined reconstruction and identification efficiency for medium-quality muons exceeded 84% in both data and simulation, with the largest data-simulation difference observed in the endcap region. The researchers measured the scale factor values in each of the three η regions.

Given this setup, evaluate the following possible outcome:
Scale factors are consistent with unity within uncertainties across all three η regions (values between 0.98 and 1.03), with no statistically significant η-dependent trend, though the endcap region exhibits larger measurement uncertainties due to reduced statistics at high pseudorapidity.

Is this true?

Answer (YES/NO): NO